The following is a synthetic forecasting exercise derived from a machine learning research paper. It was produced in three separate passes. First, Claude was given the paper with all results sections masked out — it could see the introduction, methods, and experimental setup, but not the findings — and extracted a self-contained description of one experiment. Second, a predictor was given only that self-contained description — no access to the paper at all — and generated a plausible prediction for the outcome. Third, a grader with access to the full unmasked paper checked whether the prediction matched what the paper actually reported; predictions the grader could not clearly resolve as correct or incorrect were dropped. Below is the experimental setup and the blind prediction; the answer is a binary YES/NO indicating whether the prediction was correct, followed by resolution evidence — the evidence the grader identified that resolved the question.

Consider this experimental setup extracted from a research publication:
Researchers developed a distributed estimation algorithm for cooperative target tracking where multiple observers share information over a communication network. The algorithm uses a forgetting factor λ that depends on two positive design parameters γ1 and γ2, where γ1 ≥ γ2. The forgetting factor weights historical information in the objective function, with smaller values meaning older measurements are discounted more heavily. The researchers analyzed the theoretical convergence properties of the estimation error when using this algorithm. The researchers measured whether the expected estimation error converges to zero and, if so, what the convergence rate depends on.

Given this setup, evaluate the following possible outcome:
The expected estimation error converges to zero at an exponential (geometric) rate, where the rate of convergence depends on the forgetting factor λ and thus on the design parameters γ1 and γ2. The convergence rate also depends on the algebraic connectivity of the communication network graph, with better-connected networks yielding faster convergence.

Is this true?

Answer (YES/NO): NO